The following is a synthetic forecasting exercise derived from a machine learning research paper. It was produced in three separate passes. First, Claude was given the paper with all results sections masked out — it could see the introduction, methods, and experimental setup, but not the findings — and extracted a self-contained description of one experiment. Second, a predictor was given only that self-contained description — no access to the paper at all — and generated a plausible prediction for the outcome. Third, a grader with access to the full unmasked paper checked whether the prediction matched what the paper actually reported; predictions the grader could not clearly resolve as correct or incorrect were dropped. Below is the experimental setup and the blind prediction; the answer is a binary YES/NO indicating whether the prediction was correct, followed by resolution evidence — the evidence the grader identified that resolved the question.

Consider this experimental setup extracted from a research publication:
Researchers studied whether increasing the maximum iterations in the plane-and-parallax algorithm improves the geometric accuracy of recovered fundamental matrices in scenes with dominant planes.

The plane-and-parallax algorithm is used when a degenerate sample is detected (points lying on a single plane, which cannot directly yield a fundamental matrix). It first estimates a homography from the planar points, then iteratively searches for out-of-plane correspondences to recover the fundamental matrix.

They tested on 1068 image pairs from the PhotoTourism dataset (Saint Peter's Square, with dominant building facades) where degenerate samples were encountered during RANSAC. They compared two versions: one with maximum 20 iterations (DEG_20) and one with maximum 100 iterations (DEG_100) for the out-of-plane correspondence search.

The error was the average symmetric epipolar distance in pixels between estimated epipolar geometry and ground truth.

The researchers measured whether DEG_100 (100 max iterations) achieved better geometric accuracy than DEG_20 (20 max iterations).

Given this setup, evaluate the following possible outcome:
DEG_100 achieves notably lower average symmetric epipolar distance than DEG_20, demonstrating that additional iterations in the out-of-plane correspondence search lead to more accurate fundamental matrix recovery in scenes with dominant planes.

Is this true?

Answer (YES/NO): NO